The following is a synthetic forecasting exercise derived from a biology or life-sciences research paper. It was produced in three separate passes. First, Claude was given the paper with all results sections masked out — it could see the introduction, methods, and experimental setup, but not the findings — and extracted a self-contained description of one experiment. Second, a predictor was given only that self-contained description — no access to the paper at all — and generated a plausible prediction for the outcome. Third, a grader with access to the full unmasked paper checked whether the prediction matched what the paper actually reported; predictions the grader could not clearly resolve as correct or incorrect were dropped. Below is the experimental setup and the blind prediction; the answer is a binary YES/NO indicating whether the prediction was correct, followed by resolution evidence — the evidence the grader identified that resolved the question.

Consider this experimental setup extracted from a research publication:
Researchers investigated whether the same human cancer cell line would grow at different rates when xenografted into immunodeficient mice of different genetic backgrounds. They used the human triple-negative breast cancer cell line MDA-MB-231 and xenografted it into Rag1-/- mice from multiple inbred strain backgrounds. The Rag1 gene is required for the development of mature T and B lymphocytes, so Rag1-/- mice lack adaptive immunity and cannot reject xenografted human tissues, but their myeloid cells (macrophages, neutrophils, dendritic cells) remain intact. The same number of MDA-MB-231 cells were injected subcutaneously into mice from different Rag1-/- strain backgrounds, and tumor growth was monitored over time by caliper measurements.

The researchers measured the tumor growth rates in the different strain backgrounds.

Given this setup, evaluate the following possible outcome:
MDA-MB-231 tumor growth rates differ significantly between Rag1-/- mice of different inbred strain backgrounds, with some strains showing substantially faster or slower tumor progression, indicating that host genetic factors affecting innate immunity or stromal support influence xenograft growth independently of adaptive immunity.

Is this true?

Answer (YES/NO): YES